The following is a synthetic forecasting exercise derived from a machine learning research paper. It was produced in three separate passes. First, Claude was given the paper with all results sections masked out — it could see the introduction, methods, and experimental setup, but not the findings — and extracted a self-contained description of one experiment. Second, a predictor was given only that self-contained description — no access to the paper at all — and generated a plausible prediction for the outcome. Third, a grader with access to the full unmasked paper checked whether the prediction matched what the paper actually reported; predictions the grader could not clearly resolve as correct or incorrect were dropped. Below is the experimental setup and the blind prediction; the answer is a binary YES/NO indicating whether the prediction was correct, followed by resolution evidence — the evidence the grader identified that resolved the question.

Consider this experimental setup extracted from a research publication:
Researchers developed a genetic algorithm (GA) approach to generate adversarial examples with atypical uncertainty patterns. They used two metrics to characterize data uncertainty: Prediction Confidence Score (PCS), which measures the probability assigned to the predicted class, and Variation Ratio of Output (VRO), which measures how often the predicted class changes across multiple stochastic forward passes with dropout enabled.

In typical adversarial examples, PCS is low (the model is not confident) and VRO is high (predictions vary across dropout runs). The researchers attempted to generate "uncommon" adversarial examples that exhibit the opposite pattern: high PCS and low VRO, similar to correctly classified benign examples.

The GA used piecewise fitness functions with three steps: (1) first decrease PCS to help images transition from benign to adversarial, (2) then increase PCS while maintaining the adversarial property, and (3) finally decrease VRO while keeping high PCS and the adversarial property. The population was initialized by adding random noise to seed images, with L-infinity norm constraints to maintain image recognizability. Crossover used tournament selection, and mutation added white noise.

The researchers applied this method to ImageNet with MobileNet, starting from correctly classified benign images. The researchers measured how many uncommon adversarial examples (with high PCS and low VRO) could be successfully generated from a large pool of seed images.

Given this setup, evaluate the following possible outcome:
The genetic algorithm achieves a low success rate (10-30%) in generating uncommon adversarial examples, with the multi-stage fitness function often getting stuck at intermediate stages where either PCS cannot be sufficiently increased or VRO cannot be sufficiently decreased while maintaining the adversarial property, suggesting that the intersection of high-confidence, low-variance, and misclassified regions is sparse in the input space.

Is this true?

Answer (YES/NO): NO